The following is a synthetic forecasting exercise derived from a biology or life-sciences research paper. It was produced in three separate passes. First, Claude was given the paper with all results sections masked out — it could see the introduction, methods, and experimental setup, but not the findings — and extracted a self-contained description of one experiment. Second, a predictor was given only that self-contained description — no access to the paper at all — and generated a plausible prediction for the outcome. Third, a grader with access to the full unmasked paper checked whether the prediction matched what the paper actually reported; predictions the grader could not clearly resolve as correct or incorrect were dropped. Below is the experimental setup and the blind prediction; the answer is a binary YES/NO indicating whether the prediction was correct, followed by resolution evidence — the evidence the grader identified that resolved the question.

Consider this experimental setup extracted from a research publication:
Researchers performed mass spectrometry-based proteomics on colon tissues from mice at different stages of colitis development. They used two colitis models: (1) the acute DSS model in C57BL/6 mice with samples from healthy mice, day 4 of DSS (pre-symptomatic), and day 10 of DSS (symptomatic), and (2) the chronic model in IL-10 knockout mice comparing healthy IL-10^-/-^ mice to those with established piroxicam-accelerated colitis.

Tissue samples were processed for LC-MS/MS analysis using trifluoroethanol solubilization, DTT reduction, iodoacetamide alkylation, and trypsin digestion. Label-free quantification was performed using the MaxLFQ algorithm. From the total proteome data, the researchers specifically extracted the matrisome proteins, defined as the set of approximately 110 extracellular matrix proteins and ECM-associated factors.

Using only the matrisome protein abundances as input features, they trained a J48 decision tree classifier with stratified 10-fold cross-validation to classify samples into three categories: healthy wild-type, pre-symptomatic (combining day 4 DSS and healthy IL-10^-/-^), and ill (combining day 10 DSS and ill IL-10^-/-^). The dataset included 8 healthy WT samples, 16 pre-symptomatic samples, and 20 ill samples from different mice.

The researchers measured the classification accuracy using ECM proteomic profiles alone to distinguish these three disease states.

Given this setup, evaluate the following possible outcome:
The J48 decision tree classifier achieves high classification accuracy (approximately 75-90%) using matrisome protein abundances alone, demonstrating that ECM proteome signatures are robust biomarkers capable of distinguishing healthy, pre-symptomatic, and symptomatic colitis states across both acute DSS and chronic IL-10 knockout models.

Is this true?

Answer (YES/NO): YES